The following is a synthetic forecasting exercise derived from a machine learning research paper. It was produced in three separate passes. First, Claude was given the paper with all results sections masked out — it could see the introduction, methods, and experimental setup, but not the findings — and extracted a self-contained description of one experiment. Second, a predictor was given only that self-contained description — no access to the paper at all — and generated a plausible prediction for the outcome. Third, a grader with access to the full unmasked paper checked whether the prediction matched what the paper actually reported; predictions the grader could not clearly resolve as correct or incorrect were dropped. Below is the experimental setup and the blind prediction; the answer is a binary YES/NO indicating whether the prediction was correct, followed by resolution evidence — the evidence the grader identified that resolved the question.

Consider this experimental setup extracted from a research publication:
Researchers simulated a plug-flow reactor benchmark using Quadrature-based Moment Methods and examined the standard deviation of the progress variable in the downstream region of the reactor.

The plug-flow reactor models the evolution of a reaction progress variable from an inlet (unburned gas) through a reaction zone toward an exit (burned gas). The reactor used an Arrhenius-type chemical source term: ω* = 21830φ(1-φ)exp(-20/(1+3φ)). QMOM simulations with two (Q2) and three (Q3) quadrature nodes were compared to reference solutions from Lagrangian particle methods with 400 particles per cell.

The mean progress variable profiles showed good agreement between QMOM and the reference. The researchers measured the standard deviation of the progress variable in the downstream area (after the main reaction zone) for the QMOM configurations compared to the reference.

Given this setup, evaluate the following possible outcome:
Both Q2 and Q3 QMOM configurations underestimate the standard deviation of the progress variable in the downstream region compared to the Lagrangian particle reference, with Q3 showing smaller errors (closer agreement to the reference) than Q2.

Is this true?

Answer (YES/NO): NO